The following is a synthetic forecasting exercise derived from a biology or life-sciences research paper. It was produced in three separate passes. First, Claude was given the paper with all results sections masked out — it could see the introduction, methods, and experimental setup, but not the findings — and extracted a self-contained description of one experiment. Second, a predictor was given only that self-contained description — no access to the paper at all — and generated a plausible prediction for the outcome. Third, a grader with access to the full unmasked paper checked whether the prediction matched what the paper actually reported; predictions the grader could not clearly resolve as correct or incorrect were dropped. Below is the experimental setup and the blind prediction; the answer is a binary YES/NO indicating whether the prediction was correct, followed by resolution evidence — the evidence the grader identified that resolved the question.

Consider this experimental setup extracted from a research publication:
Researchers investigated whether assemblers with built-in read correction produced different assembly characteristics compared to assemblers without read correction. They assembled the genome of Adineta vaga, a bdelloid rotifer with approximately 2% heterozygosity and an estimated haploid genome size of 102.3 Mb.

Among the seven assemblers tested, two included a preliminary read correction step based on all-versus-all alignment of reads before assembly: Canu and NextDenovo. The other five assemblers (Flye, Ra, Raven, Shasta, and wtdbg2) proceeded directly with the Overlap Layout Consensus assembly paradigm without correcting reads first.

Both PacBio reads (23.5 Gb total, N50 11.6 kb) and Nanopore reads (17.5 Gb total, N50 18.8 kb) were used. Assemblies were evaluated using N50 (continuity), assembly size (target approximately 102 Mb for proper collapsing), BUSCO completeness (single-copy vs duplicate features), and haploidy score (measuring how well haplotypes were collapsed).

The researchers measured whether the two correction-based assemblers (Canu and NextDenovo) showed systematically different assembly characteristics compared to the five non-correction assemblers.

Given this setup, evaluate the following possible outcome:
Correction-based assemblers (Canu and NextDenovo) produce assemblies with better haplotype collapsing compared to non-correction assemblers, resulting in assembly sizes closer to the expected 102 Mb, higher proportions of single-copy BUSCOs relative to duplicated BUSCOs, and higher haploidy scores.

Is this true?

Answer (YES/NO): NO